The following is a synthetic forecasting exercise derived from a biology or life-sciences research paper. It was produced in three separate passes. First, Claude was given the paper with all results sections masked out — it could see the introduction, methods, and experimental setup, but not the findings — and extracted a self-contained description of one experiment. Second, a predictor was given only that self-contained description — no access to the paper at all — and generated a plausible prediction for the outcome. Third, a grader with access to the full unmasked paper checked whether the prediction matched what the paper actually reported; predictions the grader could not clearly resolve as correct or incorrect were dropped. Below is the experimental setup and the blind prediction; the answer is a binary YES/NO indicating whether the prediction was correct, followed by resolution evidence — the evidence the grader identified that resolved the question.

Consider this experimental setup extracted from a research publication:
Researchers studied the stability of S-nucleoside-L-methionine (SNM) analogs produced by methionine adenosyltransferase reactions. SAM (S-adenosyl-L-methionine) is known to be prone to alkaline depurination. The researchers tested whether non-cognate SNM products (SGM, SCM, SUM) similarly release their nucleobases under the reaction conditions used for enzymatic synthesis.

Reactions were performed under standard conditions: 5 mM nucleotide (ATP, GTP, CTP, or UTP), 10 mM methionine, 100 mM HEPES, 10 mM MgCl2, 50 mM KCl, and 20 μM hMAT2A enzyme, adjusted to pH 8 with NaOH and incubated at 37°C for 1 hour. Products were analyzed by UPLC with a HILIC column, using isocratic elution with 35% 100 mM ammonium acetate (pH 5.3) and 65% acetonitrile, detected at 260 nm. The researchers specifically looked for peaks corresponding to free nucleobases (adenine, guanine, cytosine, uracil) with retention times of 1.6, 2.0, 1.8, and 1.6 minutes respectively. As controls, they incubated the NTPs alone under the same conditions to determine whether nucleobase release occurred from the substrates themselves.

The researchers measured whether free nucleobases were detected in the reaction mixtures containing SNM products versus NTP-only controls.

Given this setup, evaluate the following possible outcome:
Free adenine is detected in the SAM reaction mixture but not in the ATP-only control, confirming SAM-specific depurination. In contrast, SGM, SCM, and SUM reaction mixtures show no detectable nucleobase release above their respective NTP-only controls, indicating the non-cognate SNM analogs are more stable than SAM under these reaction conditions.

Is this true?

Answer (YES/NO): NO